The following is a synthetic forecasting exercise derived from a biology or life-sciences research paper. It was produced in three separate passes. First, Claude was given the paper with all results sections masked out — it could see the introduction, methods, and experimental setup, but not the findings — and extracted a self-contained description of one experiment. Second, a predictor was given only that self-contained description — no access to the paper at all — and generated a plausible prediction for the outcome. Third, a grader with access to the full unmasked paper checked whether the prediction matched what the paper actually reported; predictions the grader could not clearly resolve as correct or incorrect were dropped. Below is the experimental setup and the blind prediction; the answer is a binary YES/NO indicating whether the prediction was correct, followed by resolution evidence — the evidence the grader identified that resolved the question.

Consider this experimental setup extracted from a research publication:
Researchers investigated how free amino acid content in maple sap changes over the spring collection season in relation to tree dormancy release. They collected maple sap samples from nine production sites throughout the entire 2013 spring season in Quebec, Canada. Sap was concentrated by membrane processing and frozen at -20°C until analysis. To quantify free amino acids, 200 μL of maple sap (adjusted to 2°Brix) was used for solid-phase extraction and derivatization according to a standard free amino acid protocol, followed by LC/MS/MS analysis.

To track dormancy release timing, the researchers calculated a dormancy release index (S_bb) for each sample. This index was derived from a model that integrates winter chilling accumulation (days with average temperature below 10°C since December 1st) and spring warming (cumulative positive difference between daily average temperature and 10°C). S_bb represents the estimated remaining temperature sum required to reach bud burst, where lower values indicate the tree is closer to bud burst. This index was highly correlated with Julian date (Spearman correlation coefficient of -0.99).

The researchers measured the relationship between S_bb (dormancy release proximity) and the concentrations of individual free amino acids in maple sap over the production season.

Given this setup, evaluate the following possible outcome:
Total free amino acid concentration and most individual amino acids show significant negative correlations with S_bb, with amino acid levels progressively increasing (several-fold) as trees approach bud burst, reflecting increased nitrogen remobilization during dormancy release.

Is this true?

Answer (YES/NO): NO